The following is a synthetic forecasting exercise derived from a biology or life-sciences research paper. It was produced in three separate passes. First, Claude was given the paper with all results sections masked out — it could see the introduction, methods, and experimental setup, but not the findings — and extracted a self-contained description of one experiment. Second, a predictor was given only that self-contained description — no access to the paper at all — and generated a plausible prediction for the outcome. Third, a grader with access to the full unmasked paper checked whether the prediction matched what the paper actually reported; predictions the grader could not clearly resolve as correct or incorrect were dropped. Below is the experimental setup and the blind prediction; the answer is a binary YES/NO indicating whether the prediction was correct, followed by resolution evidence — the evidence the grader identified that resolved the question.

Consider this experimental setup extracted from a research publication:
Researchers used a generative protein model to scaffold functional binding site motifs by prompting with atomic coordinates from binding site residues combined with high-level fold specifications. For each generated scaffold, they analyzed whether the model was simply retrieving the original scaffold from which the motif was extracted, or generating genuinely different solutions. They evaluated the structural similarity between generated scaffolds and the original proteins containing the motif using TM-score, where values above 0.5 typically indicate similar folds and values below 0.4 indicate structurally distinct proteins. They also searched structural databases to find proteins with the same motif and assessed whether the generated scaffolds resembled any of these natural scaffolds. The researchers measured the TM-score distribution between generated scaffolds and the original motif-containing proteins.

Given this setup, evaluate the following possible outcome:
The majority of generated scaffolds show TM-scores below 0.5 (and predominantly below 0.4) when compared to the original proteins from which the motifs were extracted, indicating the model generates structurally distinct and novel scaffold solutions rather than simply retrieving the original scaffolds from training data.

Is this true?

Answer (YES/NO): YES